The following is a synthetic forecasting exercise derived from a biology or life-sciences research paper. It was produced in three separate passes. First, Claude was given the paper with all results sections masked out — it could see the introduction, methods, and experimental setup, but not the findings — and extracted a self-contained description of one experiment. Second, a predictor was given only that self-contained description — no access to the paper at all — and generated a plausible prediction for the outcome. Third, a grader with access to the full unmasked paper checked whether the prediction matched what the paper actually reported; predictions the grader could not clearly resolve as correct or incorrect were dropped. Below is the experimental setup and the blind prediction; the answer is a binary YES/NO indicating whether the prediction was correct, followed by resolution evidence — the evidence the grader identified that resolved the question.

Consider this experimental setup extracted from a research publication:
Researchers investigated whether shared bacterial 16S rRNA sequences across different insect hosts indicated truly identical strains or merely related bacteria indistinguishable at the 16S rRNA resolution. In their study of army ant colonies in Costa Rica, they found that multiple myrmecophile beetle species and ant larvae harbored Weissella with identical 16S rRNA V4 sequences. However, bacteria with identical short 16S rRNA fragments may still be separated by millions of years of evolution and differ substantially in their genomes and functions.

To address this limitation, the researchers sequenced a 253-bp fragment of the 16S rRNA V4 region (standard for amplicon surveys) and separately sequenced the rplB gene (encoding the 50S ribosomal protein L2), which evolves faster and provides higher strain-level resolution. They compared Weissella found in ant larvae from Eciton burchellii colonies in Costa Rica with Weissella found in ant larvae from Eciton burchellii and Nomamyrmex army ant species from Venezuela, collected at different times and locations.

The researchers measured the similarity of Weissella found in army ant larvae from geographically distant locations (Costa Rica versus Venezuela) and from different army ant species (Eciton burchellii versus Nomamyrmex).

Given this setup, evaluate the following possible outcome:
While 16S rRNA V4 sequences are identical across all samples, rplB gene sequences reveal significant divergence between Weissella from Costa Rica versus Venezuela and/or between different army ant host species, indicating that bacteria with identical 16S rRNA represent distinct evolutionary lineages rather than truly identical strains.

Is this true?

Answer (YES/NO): NO